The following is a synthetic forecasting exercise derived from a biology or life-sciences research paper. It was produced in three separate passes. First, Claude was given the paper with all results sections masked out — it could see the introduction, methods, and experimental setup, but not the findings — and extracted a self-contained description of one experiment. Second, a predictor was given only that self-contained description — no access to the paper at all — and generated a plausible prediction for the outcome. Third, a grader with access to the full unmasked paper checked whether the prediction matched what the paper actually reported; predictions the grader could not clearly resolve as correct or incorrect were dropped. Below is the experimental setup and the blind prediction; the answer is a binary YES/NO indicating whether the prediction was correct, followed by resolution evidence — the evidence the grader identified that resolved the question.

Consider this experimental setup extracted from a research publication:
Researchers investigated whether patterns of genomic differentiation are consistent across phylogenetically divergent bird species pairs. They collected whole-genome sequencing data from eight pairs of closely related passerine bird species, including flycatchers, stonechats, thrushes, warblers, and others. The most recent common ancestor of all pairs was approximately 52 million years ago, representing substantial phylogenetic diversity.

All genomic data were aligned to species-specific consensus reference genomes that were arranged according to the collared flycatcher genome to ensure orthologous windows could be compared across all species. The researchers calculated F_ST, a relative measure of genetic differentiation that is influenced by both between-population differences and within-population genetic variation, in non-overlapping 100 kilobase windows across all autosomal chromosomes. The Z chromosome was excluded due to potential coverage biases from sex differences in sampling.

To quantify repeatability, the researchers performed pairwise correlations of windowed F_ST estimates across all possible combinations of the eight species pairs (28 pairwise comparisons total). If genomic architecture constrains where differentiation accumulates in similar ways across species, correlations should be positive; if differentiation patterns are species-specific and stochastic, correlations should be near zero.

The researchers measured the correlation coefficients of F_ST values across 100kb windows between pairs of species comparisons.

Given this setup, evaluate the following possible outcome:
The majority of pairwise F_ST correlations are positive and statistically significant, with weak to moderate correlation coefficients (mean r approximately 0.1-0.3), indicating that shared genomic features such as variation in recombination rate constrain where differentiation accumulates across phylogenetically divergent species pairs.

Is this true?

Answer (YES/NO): NO